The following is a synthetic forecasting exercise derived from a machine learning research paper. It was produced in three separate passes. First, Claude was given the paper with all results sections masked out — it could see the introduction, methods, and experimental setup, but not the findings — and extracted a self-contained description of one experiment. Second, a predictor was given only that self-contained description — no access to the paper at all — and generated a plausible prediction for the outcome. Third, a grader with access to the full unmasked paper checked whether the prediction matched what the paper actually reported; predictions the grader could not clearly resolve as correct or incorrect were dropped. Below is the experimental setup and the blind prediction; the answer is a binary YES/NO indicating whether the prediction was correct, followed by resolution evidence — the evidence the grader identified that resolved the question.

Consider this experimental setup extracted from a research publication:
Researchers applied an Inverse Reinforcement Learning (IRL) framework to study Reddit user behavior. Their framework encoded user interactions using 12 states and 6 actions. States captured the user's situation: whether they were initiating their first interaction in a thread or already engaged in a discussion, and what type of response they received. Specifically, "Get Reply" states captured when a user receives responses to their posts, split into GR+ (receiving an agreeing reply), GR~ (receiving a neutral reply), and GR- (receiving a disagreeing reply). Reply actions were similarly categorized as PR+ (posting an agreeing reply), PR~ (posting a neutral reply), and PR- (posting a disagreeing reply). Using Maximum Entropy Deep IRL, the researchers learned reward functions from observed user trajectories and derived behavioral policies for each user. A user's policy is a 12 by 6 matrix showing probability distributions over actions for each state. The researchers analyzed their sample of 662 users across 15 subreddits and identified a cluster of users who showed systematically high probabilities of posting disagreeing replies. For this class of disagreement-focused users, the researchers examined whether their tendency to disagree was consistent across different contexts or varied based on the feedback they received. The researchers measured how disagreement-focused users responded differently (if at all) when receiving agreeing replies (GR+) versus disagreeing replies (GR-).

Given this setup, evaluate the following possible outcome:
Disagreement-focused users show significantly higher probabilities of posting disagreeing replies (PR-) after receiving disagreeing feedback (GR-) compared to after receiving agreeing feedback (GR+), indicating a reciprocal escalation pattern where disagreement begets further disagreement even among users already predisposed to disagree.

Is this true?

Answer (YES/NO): YES